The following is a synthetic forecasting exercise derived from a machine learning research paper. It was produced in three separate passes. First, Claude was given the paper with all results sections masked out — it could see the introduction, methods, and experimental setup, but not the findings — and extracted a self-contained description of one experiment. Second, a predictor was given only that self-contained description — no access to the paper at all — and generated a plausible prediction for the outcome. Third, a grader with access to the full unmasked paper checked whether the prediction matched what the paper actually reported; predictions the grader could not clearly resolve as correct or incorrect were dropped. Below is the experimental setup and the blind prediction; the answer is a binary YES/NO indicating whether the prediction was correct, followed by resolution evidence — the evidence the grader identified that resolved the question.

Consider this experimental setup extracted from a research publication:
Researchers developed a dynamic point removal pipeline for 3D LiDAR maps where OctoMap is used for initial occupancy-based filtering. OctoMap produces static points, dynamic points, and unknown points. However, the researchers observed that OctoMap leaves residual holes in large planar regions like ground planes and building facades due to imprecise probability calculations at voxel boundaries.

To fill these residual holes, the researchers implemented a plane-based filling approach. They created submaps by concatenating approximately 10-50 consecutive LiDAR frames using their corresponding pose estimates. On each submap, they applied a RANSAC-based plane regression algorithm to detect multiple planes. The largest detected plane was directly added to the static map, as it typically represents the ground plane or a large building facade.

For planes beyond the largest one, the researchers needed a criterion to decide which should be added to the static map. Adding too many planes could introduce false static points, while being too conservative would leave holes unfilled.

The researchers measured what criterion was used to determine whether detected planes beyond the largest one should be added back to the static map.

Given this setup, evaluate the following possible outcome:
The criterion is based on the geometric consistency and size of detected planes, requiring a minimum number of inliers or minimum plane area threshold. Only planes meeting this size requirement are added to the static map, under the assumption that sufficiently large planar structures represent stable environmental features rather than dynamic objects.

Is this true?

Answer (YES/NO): NO